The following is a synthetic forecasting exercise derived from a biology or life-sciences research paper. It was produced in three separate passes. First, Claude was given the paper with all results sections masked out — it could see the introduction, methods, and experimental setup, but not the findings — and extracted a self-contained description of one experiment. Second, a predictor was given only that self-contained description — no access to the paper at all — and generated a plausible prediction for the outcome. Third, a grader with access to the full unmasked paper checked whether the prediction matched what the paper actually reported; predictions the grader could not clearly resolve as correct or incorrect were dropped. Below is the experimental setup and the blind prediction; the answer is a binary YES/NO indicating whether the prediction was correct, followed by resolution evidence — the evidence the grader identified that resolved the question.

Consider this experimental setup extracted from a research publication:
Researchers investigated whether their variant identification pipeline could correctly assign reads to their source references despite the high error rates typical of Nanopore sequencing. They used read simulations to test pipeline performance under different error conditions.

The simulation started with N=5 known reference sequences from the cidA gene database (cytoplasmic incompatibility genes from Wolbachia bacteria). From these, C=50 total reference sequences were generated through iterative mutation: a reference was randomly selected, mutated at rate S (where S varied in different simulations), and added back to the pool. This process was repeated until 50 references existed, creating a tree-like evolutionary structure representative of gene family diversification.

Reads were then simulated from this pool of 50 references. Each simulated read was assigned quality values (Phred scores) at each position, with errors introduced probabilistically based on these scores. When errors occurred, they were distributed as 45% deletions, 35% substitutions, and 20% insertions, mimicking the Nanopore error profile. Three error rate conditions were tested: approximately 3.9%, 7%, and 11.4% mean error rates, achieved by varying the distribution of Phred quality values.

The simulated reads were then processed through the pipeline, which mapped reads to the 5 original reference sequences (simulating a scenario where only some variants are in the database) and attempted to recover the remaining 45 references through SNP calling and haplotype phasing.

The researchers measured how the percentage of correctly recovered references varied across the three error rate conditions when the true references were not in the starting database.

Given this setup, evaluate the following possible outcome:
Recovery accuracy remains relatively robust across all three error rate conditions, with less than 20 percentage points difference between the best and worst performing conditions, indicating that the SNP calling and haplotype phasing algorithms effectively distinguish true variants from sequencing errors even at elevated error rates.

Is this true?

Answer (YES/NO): YES